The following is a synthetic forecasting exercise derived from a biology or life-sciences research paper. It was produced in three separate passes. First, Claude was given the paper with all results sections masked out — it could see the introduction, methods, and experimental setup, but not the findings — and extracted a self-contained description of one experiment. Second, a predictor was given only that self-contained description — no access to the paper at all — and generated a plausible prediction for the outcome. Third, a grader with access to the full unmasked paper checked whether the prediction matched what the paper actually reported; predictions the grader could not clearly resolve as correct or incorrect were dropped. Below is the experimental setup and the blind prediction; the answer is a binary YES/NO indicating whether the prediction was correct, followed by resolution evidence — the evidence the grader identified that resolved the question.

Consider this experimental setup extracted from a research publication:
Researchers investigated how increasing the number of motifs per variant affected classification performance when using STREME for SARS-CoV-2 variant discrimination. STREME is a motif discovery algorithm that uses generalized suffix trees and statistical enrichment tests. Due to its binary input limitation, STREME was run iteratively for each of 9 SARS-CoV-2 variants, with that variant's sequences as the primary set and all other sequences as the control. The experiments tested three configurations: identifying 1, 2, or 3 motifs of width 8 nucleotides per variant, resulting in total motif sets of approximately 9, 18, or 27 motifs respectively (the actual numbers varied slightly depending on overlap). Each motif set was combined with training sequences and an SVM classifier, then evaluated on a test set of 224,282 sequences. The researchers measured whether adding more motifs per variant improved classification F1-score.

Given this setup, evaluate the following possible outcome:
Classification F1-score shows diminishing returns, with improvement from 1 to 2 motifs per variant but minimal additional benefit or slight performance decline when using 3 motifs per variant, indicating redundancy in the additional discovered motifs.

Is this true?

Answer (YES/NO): NO